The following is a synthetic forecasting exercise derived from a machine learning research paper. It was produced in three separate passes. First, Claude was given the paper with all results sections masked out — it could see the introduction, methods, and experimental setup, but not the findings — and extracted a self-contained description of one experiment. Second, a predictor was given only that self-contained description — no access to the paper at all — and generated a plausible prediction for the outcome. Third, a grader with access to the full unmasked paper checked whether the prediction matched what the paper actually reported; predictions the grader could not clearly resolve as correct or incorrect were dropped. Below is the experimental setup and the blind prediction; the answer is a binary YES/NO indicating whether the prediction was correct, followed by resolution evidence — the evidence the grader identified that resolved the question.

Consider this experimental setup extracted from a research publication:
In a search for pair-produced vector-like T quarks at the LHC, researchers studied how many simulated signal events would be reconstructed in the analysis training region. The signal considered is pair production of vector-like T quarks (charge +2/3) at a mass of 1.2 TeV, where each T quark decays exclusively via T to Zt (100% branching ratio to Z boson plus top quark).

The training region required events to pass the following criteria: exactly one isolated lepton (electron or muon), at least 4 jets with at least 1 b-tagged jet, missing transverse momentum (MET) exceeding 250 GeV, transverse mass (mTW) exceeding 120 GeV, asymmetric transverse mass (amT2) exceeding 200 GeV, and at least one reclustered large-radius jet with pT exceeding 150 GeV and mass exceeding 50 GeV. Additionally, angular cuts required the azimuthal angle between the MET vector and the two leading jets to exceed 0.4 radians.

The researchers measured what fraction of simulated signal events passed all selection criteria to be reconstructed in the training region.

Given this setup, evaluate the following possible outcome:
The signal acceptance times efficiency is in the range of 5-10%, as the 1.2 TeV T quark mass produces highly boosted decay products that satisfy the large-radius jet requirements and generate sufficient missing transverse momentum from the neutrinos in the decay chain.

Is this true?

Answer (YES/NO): NO